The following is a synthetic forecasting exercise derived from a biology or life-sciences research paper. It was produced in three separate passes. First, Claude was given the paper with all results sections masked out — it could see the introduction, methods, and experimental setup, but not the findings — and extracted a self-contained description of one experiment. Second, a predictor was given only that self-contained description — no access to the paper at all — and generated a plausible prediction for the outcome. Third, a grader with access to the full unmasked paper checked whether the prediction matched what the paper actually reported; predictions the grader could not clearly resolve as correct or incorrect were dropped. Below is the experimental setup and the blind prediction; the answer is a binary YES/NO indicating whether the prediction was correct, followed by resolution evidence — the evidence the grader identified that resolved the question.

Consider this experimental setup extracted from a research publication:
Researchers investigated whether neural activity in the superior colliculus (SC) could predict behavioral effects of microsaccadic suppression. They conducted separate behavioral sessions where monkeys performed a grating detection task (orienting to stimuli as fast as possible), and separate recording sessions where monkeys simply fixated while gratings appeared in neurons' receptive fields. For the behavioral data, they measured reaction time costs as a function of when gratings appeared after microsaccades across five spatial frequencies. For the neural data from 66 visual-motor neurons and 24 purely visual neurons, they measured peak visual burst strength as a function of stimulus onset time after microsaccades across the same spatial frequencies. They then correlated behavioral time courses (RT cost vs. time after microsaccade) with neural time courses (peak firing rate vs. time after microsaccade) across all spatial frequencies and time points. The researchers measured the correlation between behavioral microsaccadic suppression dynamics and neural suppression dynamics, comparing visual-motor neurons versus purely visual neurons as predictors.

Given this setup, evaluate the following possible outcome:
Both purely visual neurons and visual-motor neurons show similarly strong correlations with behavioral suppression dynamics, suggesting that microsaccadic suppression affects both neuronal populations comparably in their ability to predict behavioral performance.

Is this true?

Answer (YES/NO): NO